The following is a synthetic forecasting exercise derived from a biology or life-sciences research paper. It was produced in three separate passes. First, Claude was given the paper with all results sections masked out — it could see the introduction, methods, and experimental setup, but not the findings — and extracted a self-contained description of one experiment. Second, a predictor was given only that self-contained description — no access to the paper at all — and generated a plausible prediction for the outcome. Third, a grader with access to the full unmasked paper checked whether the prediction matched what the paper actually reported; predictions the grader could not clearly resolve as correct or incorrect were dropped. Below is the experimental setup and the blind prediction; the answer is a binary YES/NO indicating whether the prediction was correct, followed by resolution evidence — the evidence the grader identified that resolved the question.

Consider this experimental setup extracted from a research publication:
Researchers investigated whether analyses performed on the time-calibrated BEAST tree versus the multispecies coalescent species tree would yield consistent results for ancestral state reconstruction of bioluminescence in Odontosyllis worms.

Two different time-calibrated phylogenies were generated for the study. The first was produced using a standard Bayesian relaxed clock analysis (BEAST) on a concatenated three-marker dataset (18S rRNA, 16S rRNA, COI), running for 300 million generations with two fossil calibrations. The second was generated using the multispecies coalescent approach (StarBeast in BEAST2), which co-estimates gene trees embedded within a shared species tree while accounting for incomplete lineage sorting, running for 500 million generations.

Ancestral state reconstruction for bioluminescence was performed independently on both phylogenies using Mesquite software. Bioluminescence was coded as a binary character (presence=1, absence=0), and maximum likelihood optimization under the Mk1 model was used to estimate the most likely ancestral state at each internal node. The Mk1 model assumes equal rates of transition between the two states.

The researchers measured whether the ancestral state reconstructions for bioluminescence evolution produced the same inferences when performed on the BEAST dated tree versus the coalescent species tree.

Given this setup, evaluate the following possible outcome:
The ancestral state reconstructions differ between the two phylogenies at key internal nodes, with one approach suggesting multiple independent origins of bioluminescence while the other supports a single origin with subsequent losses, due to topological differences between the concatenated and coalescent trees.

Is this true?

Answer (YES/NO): NO